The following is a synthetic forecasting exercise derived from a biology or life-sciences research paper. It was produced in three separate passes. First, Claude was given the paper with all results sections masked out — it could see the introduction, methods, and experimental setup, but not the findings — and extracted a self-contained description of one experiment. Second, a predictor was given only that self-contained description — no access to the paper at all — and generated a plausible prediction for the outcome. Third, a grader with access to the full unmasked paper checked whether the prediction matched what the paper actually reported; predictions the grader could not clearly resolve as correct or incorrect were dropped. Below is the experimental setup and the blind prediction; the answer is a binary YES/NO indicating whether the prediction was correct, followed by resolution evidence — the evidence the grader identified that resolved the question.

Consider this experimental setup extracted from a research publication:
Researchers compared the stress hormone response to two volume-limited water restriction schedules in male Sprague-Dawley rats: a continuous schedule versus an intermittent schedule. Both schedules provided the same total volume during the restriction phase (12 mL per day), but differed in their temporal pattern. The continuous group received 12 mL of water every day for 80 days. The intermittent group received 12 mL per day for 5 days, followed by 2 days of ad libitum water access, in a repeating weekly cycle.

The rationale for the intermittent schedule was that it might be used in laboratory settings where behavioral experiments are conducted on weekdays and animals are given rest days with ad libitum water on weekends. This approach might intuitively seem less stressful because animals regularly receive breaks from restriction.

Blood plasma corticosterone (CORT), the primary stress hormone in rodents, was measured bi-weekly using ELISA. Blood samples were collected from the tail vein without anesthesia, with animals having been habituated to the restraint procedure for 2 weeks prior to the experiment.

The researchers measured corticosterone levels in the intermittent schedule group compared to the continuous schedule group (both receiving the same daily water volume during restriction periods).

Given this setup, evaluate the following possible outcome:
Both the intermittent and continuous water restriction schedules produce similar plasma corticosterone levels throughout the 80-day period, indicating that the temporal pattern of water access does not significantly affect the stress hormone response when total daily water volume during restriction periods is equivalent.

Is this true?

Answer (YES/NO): NO